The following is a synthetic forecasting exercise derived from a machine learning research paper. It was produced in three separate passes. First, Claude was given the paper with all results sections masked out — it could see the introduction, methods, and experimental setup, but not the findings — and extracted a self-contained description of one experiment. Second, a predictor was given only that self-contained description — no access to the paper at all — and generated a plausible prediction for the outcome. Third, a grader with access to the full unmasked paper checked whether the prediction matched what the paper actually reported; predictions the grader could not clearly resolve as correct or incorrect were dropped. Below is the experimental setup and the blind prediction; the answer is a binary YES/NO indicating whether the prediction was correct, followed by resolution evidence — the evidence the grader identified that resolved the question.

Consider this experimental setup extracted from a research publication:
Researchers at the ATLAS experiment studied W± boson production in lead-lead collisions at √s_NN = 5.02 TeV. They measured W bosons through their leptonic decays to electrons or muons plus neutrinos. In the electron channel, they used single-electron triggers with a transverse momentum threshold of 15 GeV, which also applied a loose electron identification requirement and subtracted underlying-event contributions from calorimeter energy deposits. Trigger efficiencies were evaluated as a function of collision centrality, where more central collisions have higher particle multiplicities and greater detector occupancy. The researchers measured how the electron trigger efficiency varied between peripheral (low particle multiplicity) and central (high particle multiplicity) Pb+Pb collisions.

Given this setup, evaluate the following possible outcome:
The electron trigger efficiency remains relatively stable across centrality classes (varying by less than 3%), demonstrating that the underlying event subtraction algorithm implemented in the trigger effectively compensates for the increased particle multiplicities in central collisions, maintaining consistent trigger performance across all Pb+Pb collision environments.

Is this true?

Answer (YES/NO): NO